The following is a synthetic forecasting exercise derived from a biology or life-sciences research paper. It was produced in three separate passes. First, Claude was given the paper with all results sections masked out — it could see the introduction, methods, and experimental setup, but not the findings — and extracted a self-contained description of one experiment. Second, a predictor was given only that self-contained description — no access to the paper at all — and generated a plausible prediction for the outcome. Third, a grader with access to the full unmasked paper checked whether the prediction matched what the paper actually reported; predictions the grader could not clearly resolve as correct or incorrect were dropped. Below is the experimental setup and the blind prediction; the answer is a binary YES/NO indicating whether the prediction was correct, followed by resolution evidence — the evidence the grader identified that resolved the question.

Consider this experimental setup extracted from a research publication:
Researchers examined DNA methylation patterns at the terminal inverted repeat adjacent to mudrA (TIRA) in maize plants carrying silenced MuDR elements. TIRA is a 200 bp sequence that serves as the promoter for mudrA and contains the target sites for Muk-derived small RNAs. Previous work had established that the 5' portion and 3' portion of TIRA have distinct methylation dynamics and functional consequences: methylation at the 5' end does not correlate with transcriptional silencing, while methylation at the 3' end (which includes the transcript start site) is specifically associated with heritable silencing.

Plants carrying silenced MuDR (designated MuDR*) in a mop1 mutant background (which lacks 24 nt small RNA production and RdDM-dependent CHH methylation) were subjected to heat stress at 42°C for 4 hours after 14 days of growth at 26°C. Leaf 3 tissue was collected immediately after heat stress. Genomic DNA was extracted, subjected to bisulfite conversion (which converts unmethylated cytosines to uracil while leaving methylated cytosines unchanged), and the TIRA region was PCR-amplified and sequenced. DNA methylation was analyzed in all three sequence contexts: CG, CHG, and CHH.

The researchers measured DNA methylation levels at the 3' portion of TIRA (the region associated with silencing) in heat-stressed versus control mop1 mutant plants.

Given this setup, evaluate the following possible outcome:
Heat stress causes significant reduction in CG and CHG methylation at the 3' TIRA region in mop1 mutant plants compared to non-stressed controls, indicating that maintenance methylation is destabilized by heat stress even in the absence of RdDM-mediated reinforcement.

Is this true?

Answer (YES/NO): NO